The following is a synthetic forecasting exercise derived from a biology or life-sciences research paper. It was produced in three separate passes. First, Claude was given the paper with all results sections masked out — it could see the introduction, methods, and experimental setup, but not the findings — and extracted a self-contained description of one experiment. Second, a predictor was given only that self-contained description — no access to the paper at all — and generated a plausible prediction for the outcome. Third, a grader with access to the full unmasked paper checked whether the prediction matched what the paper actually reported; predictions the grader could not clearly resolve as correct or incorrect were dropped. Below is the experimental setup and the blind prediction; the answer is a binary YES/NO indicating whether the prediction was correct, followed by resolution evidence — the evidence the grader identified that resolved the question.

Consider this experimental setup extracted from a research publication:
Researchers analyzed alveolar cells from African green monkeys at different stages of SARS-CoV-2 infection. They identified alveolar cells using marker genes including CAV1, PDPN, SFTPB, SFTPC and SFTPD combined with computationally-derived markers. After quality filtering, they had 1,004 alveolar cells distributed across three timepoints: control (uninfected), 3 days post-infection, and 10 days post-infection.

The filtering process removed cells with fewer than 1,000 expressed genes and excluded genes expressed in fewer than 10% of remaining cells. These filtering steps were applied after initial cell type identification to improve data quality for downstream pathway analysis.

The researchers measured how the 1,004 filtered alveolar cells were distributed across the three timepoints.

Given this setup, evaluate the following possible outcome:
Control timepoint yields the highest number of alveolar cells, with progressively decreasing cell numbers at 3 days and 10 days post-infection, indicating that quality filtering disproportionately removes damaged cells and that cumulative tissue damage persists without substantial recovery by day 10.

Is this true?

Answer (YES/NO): NO